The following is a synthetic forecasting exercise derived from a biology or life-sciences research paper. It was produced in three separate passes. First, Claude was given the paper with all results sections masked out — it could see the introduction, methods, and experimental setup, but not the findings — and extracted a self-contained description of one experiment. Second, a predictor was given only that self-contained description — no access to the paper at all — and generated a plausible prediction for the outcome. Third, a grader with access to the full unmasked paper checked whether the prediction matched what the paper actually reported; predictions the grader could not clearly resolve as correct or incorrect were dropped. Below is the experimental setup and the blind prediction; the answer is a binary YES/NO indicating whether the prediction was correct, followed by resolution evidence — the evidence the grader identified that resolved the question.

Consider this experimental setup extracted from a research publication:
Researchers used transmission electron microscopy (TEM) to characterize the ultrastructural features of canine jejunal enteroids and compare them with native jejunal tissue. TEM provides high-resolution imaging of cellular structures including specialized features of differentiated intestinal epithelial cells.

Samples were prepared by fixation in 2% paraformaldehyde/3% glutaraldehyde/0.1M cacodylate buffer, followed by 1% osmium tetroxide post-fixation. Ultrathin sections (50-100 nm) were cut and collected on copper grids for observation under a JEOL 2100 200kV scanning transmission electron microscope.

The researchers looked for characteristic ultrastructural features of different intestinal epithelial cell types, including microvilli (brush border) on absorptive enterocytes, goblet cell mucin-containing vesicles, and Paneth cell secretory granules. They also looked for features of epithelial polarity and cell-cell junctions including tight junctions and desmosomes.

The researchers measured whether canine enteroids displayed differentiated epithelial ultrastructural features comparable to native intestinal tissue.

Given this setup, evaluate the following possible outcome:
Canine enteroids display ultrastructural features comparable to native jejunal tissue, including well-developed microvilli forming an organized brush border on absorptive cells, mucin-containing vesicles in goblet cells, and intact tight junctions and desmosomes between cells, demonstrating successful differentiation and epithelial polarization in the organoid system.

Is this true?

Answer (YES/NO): YES